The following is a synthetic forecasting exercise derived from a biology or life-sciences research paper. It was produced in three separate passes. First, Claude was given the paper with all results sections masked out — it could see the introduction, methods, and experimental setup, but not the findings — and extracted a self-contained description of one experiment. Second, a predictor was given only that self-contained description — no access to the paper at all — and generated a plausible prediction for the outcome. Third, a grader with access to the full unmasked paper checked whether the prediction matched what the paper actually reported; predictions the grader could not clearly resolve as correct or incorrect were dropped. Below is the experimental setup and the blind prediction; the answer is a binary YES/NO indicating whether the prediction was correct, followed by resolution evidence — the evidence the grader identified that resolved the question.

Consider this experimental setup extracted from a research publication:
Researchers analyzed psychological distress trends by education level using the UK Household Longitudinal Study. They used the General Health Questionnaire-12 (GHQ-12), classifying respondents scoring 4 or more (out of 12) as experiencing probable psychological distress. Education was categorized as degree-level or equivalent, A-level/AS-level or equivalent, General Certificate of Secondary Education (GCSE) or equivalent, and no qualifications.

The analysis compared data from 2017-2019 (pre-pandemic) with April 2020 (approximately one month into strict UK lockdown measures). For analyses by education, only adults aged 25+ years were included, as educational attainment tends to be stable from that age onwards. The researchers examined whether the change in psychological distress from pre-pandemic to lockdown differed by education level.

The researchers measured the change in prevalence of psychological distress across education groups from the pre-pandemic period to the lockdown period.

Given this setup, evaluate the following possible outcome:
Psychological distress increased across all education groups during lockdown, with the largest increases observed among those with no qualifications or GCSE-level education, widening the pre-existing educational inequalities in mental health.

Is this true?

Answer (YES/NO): NO